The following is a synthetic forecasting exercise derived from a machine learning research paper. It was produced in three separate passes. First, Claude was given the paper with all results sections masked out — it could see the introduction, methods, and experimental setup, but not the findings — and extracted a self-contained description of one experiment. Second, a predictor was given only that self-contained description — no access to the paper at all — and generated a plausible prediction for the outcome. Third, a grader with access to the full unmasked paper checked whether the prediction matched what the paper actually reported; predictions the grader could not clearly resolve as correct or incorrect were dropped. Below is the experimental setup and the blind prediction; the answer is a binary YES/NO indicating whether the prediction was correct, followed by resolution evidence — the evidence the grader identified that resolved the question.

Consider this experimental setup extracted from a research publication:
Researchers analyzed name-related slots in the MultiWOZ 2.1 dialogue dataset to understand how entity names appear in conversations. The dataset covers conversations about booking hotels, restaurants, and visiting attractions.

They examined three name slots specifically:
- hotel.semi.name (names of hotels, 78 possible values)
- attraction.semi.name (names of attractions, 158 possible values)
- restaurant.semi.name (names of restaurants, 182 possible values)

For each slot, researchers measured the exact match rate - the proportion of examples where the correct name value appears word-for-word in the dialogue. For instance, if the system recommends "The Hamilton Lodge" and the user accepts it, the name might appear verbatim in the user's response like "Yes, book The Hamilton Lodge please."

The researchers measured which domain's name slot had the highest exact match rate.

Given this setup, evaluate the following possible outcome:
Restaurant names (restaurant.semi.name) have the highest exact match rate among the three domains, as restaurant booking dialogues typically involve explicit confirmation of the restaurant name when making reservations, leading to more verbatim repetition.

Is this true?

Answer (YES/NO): YES